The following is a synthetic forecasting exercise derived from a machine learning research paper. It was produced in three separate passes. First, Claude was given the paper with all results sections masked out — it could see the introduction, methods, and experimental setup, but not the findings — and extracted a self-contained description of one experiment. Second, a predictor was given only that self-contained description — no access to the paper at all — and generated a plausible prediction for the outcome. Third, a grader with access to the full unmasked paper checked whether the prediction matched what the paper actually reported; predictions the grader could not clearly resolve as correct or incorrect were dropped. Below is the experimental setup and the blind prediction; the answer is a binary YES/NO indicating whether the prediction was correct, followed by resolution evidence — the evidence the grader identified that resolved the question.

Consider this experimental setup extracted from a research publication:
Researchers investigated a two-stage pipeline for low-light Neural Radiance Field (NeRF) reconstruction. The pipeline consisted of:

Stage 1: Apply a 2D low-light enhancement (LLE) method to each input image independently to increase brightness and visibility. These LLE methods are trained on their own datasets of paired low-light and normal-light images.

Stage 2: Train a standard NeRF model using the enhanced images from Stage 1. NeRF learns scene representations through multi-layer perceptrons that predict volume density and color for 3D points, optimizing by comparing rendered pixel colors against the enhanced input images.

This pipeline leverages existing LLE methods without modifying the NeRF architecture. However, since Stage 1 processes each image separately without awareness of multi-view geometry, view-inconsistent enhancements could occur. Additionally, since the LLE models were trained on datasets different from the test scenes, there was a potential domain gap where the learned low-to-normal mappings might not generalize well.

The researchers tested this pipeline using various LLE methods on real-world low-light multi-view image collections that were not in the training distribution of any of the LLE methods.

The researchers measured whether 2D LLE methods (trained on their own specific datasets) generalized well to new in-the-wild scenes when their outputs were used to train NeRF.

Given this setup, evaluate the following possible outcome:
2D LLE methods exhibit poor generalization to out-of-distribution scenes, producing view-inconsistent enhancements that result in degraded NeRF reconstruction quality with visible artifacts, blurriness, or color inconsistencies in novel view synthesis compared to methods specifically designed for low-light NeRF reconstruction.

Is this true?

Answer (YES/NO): YES